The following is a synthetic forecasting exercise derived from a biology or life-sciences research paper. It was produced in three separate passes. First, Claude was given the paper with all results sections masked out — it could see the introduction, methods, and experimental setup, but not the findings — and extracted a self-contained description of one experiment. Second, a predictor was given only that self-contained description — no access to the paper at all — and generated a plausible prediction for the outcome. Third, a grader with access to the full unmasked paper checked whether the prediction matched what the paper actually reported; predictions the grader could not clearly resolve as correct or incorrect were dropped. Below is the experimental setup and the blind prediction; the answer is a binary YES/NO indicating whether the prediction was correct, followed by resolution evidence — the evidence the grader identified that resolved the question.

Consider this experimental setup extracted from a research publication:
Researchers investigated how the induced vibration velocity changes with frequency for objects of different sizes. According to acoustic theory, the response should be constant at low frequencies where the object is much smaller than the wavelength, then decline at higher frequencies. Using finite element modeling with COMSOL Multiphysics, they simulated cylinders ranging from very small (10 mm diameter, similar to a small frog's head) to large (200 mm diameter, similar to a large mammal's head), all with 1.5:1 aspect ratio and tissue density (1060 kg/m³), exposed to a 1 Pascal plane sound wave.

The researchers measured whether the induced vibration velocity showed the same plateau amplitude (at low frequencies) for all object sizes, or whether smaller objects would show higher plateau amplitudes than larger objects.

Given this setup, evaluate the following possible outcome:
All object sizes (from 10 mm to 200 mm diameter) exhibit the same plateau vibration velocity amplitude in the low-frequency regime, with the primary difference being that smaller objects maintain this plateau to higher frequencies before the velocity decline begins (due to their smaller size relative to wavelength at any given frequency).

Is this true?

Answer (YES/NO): YES